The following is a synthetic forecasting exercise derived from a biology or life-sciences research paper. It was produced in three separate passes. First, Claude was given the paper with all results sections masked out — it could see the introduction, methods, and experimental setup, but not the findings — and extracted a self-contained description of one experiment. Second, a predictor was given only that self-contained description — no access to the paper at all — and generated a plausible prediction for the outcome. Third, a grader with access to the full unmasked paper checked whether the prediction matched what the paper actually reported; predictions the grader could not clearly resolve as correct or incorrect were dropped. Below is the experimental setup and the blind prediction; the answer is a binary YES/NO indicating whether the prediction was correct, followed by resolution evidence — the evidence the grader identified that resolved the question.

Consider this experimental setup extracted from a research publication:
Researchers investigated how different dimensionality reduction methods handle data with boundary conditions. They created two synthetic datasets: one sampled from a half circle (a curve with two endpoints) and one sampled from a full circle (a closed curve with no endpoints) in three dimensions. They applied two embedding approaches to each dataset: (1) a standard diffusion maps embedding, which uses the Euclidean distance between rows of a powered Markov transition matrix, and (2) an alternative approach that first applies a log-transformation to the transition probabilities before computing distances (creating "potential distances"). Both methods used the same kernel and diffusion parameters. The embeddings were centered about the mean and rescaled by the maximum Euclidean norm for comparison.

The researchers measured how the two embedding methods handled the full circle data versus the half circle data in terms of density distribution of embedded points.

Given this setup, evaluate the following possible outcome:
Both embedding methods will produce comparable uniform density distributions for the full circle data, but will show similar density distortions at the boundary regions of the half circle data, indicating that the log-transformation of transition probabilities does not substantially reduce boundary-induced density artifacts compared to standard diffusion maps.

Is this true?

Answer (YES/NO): NO